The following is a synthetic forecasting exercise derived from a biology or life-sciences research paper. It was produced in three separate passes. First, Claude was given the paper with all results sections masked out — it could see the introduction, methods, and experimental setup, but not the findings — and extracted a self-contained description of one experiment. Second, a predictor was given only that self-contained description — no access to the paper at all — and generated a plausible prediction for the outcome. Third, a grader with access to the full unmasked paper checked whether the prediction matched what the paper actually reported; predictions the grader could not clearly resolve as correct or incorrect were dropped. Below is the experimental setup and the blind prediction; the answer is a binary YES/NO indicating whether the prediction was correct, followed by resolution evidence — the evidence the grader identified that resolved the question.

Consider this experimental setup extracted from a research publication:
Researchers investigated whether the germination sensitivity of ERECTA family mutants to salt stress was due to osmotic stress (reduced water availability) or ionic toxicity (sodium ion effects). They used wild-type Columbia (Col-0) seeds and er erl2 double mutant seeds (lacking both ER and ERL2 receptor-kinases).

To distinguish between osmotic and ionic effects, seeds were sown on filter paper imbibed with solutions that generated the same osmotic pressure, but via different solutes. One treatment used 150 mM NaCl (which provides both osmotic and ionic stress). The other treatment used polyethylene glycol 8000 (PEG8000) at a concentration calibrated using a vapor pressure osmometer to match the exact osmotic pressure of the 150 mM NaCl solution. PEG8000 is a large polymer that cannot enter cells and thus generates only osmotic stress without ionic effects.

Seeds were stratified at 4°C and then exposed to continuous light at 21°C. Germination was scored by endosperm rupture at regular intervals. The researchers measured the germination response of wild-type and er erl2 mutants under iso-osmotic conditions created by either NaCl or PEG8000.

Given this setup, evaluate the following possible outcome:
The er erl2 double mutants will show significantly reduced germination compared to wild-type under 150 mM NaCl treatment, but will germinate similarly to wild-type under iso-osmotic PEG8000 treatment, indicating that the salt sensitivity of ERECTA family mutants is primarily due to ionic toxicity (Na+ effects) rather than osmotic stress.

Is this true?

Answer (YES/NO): NO